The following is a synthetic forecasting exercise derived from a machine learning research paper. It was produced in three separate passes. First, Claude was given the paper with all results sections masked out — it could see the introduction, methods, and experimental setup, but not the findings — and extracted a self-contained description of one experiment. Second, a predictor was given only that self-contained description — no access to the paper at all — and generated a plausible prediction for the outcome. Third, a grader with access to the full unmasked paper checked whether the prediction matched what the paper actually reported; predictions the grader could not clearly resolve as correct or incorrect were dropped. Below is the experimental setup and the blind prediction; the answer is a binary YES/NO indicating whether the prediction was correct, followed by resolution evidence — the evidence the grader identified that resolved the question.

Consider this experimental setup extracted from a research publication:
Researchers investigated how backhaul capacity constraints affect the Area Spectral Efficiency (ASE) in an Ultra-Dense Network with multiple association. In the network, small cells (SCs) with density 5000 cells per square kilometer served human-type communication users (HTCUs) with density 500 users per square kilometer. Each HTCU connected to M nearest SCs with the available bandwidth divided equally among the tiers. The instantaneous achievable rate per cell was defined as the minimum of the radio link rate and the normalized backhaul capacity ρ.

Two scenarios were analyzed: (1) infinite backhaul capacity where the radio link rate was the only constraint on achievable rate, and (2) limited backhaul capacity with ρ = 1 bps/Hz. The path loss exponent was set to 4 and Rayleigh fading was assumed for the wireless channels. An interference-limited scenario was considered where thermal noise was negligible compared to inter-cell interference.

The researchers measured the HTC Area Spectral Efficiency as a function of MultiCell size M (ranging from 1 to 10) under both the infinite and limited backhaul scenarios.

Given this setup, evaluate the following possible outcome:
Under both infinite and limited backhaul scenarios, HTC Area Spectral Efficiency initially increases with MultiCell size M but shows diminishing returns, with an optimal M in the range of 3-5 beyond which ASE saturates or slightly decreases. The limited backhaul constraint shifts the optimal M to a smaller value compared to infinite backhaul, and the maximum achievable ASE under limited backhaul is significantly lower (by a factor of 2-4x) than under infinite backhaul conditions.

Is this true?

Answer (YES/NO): NO